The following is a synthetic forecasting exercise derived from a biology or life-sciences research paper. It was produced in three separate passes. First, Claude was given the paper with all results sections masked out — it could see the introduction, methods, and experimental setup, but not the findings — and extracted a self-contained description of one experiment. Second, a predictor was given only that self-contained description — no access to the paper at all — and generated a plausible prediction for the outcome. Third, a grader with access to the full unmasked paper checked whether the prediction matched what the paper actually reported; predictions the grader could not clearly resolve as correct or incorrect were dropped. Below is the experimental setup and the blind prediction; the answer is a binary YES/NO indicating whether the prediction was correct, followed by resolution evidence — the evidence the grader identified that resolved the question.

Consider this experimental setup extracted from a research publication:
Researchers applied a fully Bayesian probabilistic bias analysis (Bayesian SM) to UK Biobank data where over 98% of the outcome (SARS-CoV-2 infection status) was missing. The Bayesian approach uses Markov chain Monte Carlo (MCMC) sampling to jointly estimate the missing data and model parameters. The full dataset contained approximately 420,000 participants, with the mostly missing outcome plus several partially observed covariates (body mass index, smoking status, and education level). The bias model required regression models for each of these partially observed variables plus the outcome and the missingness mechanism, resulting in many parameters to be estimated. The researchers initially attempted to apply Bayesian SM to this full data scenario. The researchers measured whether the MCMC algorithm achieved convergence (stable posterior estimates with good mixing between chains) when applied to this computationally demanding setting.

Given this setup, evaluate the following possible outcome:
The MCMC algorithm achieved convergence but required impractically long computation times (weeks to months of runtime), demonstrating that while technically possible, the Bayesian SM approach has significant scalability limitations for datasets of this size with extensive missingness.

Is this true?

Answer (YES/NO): NO